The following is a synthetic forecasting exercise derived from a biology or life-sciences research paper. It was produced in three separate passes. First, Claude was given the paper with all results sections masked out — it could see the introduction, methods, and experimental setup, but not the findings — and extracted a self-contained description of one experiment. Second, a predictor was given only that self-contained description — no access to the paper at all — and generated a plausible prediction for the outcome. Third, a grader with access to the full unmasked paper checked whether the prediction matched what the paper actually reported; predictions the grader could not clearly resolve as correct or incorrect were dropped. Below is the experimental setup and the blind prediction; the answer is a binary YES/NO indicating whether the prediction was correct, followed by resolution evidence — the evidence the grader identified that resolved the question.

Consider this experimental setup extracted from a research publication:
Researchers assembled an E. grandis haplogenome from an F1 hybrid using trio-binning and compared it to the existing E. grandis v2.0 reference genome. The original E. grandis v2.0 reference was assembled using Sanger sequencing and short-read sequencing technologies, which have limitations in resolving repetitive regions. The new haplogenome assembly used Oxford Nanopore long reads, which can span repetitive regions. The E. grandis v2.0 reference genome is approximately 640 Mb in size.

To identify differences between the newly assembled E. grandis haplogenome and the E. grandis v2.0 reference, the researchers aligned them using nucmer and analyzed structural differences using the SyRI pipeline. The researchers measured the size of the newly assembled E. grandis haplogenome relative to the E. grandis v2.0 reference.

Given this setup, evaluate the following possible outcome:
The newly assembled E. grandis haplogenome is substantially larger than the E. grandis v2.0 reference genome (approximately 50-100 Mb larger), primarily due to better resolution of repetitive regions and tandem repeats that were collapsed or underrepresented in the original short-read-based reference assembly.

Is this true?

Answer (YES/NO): NO